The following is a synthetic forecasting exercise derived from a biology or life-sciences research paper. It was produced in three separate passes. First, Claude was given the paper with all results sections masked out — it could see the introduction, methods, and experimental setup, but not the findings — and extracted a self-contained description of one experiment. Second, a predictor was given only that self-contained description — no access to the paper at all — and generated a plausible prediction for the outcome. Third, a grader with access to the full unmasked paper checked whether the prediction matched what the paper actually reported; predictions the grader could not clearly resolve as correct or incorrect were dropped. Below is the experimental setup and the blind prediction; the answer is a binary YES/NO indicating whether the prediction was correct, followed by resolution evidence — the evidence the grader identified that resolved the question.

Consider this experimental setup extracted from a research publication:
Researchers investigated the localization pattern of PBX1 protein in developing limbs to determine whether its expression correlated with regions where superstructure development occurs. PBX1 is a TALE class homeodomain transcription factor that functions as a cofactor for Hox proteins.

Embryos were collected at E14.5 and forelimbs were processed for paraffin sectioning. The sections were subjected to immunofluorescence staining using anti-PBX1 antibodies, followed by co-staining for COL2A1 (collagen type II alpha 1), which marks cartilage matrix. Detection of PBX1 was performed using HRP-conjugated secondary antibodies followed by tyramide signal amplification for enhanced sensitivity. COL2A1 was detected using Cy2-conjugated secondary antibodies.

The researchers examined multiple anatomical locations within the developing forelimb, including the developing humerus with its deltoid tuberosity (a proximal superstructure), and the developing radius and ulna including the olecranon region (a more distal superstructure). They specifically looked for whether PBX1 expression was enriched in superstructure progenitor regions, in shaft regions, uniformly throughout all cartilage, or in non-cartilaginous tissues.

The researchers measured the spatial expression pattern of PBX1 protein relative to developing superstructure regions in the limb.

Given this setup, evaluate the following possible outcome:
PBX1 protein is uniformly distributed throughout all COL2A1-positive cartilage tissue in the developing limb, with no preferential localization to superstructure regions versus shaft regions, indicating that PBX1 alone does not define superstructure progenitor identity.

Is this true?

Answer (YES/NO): NO